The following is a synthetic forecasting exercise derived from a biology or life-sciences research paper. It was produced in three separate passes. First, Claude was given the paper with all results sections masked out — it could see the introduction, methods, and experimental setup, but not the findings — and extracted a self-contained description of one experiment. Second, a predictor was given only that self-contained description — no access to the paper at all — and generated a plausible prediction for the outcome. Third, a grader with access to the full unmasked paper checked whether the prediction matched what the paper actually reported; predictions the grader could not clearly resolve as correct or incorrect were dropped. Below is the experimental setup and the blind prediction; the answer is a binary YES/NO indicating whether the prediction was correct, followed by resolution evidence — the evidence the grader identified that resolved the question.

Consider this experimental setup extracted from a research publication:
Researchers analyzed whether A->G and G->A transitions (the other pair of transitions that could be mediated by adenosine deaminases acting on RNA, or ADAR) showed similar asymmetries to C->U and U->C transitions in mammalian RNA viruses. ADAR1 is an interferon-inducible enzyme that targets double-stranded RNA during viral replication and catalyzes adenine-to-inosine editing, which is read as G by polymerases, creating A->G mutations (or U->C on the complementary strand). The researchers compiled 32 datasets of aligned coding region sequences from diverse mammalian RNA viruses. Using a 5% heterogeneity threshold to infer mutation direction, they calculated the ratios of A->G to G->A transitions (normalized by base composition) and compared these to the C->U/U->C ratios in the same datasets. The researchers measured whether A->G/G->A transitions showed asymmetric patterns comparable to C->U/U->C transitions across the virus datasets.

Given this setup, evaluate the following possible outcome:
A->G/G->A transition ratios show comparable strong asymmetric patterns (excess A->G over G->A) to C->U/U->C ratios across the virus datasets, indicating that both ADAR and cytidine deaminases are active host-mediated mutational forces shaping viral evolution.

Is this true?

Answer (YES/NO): NO